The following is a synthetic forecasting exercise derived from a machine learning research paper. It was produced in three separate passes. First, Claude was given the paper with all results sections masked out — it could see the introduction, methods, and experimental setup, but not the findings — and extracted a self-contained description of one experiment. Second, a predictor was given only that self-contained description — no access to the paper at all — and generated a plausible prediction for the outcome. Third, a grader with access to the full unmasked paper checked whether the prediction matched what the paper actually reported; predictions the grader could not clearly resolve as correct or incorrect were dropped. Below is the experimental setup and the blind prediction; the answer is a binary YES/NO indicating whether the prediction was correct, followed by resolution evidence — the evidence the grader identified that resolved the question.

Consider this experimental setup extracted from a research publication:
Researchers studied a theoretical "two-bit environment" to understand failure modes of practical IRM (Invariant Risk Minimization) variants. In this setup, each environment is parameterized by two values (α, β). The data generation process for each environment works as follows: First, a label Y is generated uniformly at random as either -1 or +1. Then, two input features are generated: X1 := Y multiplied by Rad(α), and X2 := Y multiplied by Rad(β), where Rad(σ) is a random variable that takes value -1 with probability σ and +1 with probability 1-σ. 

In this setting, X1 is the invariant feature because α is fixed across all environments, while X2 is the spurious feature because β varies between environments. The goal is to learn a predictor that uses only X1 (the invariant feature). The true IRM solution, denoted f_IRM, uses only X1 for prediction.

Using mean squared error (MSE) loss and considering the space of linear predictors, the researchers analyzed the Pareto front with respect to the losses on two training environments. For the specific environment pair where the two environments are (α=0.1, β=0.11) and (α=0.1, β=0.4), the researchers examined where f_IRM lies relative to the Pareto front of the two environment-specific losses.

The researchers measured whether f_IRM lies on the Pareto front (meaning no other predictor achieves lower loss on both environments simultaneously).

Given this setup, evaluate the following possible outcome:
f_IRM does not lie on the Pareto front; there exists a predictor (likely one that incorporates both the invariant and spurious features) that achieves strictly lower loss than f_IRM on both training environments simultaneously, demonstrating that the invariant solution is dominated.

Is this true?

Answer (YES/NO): YES